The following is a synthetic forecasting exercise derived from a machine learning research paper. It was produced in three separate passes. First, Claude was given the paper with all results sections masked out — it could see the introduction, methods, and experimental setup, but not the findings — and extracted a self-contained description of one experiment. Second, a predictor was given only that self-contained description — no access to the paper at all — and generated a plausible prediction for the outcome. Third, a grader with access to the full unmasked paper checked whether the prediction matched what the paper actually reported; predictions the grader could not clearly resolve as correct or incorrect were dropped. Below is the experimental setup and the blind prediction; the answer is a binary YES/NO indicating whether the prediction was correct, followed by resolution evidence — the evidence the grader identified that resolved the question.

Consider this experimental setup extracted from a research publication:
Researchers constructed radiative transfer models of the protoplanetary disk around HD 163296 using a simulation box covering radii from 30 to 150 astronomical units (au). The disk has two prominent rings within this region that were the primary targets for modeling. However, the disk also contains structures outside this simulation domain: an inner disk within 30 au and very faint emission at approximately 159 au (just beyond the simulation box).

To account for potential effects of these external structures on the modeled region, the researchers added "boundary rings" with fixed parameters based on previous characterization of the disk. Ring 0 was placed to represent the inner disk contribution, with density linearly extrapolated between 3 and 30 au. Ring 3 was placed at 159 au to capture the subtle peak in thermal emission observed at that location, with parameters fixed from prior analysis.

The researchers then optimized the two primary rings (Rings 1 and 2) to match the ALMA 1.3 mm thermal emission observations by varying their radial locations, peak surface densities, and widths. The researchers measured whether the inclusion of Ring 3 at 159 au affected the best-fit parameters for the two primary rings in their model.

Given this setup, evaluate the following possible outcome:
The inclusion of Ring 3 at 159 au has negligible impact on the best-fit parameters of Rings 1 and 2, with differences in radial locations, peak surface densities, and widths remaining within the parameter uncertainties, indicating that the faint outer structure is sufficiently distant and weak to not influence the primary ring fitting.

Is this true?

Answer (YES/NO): YES